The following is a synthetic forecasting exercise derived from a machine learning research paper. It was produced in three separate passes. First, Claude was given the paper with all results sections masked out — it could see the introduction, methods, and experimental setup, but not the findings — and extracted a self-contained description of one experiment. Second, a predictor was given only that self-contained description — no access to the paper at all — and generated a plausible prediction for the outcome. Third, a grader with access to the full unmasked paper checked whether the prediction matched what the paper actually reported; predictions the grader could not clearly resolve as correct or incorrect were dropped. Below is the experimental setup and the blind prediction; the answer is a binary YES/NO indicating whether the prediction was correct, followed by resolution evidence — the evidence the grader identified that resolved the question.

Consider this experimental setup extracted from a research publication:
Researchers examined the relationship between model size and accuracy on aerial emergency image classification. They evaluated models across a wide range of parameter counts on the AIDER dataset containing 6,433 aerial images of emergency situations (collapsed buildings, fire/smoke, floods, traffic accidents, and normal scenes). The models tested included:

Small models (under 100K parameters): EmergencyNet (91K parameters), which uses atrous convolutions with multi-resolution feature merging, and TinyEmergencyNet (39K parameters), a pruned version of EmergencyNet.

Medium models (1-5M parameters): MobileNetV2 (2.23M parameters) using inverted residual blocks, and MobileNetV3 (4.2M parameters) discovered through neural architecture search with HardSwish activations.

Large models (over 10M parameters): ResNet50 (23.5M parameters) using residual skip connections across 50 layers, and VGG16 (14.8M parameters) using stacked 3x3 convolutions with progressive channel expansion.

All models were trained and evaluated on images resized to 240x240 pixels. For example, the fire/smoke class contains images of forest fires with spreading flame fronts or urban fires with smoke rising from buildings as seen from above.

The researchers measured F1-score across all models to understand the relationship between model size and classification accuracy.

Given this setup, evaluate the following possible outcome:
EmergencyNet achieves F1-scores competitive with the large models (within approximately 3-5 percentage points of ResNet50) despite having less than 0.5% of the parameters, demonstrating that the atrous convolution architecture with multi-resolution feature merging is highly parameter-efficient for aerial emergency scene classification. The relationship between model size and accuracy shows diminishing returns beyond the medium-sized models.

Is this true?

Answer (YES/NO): NO